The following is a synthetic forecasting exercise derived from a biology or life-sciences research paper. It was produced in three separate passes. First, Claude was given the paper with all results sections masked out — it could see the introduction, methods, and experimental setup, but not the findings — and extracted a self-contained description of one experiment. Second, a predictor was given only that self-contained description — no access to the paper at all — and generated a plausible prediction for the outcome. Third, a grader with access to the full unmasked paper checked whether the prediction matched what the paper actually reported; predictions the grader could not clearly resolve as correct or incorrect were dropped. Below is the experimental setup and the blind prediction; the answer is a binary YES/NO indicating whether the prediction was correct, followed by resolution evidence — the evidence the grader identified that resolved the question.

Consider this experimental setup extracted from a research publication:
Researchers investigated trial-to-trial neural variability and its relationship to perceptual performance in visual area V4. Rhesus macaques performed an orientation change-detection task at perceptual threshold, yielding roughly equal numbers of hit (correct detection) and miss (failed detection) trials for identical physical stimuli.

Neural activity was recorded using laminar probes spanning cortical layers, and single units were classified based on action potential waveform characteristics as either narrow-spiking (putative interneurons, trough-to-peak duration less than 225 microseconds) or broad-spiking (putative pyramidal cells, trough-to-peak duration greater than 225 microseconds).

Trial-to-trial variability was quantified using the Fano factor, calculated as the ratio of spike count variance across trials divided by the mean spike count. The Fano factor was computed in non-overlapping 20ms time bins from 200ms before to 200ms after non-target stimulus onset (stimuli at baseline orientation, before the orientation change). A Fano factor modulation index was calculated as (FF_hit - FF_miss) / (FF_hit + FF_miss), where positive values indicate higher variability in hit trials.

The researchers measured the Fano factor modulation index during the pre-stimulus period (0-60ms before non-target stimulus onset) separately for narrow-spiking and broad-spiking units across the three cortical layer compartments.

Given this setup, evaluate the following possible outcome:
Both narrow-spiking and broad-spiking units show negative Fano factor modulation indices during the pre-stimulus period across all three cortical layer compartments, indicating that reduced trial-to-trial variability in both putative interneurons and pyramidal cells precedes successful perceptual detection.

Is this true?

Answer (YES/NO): NO